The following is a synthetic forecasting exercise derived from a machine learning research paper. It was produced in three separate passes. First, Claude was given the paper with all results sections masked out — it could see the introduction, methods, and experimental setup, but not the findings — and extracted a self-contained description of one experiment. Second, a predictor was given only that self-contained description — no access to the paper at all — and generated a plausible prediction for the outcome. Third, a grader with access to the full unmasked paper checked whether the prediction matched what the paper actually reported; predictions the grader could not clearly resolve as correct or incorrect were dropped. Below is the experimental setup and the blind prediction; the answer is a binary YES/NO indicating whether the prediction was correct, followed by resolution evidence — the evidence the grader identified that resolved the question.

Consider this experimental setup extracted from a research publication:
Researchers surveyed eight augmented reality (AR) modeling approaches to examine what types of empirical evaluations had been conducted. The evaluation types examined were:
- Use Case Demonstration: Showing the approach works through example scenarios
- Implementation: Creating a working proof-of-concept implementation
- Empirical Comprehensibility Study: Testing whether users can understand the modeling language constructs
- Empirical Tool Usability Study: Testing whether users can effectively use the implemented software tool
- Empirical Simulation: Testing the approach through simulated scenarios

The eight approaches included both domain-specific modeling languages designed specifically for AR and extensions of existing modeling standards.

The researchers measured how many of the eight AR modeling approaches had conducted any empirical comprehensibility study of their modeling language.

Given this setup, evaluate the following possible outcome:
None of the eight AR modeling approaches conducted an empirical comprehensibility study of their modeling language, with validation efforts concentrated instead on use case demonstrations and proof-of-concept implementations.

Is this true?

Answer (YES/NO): YES